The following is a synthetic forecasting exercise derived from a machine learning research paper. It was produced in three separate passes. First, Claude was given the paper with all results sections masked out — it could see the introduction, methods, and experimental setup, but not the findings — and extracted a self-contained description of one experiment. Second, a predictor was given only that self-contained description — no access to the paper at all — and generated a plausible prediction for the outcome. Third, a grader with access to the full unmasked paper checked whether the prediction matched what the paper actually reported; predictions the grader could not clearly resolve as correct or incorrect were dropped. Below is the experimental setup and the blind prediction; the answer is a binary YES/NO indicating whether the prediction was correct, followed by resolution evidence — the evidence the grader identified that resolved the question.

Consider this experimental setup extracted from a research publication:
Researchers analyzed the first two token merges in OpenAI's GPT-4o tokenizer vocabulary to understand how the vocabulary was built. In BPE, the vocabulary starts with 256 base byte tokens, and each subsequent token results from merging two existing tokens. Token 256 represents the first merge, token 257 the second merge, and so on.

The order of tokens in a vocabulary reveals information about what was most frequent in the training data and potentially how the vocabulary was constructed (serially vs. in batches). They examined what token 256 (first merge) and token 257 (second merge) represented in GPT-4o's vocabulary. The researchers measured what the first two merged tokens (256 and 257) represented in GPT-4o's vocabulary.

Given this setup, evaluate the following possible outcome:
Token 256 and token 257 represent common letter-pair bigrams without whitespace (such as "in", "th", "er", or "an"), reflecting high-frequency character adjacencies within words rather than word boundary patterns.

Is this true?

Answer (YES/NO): NO